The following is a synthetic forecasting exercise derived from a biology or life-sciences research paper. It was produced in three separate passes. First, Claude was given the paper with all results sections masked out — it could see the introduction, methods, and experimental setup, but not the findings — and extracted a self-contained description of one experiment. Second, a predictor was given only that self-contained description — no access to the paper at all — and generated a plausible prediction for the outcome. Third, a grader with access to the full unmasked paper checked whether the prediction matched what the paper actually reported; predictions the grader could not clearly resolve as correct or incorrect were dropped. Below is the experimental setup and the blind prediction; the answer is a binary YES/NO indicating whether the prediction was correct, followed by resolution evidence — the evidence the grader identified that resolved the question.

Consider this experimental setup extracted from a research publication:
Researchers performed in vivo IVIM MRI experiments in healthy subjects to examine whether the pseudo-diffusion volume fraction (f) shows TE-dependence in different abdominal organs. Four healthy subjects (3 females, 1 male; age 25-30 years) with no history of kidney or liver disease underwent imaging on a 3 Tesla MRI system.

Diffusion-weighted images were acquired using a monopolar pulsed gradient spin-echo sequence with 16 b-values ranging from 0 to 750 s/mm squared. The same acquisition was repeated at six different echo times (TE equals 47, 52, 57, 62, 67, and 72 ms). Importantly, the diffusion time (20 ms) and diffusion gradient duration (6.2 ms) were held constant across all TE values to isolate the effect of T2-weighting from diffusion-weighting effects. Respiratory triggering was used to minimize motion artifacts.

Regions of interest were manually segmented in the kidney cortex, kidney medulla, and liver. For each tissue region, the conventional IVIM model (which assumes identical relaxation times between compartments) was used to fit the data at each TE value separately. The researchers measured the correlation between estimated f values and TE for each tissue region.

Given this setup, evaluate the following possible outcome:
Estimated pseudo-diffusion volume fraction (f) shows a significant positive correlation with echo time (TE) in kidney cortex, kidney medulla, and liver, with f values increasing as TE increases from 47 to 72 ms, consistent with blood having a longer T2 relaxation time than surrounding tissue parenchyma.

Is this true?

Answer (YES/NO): NO